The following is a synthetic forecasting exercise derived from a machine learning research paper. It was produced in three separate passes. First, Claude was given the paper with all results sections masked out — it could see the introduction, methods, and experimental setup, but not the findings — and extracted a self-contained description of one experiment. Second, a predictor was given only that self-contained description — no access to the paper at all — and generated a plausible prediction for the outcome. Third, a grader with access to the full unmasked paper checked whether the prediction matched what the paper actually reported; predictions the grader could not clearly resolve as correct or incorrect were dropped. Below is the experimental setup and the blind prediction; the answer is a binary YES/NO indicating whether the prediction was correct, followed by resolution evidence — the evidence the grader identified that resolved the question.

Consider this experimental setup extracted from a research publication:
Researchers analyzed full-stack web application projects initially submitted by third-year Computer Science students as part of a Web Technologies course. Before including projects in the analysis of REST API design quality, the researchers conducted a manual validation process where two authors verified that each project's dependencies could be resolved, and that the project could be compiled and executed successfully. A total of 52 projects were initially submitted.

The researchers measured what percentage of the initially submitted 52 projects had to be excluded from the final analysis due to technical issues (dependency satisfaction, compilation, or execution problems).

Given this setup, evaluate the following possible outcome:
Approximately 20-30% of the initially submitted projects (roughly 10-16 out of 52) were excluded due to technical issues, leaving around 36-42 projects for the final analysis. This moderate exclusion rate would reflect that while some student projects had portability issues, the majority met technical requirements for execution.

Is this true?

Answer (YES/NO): YES